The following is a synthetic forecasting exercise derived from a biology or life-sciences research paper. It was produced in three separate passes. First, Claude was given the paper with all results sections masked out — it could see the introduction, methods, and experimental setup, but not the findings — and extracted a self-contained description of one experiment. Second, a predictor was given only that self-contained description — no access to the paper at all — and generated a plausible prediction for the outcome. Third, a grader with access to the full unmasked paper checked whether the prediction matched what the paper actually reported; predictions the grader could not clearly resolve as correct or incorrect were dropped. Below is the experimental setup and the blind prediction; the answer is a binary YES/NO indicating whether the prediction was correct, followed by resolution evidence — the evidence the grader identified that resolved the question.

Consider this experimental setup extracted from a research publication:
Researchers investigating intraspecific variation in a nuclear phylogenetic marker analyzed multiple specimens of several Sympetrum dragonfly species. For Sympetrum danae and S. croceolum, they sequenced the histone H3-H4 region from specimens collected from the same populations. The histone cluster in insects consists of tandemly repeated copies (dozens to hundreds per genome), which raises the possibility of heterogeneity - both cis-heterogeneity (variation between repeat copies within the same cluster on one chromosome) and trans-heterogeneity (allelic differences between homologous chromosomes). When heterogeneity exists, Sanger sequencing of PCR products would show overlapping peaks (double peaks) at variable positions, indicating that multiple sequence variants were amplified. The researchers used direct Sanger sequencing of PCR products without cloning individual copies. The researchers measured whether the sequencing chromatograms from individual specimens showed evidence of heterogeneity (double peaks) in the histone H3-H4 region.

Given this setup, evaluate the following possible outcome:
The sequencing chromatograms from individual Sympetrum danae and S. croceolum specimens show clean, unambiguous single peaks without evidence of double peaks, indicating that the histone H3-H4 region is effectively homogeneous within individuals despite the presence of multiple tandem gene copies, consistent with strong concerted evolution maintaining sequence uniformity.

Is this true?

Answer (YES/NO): NO